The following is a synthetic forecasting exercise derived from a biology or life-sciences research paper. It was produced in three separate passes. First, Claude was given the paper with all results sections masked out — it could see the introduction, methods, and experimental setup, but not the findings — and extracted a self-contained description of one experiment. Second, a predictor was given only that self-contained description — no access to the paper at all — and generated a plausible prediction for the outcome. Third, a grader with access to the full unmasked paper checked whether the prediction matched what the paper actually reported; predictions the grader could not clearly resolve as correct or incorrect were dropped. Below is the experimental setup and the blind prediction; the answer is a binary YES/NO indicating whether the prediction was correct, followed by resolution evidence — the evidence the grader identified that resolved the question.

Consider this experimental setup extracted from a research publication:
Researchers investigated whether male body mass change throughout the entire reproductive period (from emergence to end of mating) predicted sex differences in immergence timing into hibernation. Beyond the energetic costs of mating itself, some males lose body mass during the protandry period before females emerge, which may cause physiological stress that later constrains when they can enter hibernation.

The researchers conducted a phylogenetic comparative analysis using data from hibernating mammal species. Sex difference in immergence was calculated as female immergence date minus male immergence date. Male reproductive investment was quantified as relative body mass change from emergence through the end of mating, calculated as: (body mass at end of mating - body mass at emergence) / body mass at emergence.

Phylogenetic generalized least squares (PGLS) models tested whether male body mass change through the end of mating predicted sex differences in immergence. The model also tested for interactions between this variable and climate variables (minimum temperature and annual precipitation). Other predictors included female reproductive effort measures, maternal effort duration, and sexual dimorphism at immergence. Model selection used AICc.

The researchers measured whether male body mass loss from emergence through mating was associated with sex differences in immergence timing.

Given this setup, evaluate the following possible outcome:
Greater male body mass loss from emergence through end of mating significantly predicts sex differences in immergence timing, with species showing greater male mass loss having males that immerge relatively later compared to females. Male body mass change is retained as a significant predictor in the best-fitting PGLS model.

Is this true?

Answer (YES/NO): YES